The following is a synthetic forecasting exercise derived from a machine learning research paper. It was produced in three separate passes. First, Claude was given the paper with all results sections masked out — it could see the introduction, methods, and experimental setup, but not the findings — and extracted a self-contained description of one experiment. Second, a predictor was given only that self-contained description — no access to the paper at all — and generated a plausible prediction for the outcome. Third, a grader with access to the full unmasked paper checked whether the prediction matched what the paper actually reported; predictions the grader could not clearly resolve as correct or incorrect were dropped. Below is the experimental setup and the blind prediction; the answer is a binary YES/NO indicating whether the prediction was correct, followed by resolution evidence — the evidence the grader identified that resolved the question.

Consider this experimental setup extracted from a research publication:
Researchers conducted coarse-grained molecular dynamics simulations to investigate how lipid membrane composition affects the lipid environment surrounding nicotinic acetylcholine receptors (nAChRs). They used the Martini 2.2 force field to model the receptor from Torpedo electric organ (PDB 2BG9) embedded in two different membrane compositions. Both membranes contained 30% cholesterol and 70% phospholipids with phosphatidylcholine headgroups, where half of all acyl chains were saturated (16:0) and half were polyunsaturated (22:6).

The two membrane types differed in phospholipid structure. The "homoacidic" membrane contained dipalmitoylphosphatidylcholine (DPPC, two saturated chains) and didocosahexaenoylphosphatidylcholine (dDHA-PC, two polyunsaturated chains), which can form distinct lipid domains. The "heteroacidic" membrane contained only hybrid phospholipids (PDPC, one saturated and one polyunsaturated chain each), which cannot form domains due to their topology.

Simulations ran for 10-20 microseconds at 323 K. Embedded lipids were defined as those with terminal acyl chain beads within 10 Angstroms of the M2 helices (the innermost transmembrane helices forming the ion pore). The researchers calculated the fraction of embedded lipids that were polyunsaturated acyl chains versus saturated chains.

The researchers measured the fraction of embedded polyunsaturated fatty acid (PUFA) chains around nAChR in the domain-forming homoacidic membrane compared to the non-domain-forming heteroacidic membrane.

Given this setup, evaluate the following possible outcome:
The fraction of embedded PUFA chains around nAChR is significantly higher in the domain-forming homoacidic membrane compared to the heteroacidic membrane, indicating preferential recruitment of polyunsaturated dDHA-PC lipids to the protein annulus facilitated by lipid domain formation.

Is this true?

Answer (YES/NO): YES